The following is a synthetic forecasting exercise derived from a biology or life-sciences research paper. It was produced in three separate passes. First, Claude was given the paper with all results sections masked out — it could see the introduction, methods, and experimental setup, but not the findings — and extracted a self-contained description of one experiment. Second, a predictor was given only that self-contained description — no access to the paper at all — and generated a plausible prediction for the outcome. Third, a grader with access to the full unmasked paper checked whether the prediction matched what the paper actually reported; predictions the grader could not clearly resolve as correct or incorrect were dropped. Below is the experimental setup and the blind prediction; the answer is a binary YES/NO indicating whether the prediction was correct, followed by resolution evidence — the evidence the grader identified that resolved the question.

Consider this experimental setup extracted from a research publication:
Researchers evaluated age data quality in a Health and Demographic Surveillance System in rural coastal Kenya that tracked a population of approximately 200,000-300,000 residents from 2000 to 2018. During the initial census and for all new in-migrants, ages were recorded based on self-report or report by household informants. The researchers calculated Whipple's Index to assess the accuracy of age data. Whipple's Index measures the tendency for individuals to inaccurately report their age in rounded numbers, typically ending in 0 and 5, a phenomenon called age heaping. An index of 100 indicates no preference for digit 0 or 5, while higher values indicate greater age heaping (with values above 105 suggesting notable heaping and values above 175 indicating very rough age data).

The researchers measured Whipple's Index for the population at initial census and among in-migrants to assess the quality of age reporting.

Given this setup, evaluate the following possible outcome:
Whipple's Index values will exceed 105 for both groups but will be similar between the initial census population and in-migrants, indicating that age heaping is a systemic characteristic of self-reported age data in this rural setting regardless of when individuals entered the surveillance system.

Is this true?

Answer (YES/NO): NO